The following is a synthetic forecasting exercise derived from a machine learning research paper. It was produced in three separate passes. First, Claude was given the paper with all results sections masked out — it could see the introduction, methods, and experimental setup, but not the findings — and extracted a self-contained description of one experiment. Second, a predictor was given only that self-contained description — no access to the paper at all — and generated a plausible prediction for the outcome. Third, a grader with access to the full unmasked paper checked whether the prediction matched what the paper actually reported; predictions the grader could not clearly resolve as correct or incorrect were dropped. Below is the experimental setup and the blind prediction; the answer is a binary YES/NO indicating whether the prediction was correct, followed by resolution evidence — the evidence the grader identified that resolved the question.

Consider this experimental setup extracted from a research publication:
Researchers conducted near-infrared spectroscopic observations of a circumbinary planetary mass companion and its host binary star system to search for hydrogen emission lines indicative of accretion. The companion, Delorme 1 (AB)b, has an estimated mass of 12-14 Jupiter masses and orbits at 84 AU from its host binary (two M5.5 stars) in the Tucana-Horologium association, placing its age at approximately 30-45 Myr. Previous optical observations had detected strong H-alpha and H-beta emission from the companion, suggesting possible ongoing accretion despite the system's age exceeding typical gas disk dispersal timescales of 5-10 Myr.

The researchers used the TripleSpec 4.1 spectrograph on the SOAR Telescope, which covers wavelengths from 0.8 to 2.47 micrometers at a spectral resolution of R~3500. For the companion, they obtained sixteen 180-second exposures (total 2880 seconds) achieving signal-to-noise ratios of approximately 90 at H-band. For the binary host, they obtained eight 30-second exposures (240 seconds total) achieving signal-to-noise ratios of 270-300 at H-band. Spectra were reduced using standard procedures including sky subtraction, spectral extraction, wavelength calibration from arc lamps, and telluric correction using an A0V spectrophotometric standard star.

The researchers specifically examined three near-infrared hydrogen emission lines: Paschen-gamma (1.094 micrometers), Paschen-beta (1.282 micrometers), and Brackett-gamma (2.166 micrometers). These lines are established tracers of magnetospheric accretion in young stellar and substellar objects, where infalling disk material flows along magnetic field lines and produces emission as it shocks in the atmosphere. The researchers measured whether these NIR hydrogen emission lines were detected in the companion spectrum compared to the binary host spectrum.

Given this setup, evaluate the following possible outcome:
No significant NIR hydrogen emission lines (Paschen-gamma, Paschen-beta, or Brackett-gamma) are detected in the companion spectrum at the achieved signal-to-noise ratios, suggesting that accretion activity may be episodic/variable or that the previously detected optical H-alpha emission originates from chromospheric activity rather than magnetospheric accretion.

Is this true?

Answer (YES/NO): NO